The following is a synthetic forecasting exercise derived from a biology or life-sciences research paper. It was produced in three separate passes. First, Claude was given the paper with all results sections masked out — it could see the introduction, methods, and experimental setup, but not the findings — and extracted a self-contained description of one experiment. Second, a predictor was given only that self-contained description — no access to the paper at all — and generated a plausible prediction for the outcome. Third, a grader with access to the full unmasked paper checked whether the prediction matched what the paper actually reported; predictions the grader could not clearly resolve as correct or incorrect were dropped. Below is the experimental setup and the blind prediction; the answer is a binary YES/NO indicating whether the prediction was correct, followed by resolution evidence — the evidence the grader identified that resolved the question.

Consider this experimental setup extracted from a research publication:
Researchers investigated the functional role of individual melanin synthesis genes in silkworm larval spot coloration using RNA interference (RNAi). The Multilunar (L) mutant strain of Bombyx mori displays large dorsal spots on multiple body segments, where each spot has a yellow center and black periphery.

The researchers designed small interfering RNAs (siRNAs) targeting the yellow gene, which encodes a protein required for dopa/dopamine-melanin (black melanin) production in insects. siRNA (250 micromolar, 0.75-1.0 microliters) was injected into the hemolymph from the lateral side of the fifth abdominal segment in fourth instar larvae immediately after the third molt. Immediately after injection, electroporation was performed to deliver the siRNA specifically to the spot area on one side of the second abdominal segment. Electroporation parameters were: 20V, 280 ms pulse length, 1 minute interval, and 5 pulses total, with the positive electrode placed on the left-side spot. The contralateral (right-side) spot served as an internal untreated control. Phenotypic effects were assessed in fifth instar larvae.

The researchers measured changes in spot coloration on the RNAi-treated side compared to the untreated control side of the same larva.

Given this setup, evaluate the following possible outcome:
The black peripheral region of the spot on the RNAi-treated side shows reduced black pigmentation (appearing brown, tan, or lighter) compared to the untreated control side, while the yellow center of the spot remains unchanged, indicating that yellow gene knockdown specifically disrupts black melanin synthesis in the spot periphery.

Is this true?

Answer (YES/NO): YES